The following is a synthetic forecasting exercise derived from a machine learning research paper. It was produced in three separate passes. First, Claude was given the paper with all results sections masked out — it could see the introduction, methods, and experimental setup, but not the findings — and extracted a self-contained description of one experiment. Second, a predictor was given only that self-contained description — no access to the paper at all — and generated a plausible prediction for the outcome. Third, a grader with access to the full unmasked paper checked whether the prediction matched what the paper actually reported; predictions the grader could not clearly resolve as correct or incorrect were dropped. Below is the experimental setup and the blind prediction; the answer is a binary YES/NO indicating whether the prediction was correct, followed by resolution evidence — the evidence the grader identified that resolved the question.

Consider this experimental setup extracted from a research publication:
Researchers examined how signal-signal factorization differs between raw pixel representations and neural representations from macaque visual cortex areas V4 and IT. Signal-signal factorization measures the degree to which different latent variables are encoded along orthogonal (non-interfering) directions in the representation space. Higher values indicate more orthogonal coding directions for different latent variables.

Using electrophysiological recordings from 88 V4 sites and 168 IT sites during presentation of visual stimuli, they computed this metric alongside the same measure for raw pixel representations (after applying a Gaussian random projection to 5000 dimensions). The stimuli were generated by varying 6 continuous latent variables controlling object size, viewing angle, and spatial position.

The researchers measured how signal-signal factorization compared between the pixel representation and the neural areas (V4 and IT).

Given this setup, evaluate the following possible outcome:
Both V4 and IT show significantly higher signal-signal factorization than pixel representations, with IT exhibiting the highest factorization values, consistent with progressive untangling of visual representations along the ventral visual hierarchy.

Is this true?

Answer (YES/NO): NO